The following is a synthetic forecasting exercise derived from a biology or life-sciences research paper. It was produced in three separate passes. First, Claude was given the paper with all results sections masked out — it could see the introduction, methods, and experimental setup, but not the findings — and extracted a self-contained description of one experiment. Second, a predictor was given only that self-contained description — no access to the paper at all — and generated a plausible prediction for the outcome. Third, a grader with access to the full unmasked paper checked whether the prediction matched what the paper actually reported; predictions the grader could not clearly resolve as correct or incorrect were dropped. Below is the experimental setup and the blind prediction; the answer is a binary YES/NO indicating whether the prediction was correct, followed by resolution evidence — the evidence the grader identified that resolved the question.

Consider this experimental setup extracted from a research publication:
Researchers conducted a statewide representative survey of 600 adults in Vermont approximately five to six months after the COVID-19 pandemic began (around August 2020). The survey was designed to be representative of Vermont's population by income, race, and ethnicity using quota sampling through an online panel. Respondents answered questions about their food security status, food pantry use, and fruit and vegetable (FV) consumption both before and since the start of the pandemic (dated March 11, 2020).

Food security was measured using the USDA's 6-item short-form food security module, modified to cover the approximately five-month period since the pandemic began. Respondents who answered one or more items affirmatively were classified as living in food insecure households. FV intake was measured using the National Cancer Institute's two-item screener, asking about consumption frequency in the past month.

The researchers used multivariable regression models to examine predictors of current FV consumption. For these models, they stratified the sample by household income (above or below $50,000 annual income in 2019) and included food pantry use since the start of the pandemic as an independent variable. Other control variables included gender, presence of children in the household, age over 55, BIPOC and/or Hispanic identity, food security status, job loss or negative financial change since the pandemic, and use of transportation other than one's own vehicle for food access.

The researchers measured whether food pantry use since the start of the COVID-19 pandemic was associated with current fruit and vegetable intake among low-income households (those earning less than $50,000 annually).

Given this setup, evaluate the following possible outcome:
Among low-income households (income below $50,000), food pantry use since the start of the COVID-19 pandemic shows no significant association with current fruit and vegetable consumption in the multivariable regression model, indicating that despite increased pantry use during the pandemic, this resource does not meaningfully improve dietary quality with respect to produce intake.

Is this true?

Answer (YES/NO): NO